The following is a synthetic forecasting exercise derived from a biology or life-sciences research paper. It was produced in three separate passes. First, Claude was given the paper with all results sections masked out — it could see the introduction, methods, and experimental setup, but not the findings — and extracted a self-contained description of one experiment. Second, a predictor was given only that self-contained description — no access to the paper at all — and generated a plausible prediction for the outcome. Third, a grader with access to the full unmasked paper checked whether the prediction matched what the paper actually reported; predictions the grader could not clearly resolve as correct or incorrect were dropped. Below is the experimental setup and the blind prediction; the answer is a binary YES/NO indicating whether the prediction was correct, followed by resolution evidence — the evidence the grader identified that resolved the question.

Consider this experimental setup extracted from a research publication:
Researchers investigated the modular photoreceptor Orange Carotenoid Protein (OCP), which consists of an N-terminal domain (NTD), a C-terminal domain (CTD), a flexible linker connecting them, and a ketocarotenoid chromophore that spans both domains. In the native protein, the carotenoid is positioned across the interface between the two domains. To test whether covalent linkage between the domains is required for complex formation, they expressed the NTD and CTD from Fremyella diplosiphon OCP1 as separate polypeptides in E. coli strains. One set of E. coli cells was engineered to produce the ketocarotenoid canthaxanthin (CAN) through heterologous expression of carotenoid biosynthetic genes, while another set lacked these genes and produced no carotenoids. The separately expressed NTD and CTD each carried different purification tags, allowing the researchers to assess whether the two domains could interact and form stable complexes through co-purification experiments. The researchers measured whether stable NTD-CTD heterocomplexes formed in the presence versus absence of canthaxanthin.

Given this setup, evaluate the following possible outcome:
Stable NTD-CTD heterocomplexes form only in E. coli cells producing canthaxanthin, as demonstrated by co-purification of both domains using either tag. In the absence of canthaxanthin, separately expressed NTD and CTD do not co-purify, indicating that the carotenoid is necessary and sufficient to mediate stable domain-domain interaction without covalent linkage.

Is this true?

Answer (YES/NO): YES